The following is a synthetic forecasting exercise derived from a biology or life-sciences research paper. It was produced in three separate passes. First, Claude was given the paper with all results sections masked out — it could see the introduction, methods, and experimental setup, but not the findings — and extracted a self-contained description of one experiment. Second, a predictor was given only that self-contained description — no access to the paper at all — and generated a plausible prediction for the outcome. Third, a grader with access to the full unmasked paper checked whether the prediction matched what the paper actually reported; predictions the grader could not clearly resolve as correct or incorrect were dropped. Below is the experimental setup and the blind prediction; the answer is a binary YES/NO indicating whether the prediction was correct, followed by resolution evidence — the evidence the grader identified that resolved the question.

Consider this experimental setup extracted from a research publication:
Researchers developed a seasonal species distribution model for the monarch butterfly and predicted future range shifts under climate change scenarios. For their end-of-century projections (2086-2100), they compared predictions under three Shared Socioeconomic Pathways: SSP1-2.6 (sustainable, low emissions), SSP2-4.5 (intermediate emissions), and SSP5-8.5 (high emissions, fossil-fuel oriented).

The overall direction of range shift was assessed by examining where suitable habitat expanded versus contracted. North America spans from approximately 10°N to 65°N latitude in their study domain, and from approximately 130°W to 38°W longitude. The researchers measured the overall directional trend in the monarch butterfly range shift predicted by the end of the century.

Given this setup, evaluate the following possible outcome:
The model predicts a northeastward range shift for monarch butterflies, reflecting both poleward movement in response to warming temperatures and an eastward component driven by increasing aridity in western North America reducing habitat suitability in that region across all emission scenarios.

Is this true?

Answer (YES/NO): NO